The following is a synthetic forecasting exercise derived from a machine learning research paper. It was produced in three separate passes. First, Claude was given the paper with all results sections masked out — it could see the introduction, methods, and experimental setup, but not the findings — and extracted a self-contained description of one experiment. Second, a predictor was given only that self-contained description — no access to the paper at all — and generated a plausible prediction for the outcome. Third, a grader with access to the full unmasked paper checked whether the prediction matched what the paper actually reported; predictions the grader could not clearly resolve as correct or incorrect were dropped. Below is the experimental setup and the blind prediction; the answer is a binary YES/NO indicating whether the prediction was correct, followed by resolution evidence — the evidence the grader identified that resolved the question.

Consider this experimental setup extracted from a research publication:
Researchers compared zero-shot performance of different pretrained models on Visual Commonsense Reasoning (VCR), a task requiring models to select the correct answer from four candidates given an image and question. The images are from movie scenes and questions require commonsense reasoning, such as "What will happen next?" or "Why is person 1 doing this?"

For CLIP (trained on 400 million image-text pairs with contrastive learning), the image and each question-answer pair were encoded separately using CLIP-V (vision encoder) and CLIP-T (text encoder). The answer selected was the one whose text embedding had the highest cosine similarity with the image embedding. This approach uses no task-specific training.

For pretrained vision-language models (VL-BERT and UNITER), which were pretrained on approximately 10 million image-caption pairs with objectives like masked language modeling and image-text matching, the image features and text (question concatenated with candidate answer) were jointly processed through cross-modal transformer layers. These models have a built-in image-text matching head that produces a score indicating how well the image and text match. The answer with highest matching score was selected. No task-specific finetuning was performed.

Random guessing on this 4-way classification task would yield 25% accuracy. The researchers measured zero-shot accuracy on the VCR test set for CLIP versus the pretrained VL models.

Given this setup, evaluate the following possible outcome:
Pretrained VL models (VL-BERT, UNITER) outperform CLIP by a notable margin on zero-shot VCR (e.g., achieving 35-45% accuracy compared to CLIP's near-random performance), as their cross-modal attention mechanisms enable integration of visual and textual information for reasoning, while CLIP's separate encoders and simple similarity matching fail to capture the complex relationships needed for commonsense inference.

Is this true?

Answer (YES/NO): NO